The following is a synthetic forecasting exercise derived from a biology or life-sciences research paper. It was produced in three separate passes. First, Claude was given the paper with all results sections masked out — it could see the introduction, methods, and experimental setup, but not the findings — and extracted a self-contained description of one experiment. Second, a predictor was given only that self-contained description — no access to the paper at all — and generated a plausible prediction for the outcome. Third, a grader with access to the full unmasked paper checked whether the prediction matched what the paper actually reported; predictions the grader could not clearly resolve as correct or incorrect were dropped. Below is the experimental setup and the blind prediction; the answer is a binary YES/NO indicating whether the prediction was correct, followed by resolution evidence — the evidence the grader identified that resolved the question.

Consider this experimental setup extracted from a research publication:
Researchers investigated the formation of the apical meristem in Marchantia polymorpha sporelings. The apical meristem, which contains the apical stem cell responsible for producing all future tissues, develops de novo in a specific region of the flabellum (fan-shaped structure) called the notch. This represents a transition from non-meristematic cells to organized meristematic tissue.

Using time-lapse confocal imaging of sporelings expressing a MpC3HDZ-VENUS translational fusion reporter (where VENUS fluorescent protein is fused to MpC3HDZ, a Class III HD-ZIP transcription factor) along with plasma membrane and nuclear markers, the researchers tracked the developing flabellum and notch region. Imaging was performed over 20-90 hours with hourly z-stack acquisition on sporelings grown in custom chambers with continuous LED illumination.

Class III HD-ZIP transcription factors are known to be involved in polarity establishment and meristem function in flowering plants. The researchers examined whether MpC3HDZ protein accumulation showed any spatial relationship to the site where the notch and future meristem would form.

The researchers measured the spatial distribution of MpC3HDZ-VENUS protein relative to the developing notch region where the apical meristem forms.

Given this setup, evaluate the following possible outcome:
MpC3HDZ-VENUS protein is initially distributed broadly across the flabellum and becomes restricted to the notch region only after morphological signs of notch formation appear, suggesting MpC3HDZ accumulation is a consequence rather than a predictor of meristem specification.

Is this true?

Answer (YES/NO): NO